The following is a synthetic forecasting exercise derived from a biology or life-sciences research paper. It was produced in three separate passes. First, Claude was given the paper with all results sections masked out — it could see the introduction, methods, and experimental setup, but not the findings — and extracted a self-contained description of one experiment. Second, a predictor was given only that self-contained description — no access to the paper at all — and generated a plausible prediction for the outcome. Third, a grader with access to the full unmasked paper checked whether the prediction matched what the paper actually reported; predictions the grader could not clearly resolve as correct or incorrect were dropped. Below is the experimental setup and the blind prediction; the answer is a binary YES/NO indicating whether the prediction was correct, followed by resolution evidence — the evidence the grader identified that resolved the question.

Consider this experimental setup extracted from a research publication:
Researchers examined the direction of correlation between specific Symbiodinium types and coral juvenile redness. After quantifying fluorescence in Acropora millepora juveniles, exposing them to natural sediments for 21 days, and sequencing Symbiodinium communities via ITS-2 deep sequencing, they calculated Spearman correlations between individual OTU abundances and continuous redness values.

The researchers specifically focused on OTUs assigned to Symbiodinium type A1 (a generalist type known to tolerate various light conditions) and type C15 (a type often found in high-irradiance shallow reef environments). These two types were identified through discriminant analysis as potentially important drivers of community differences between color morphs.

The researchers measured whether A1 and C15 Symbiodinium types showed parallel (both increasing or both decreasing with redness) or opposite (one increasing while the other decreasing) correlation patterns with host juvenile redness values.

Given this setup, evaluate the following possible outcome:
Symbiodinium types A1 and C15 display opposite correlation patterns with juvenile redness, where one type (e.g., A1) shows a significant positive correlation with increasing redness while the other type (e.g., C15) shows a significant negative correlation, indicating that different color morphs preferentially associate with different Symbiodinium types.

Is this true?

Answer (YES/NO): YES